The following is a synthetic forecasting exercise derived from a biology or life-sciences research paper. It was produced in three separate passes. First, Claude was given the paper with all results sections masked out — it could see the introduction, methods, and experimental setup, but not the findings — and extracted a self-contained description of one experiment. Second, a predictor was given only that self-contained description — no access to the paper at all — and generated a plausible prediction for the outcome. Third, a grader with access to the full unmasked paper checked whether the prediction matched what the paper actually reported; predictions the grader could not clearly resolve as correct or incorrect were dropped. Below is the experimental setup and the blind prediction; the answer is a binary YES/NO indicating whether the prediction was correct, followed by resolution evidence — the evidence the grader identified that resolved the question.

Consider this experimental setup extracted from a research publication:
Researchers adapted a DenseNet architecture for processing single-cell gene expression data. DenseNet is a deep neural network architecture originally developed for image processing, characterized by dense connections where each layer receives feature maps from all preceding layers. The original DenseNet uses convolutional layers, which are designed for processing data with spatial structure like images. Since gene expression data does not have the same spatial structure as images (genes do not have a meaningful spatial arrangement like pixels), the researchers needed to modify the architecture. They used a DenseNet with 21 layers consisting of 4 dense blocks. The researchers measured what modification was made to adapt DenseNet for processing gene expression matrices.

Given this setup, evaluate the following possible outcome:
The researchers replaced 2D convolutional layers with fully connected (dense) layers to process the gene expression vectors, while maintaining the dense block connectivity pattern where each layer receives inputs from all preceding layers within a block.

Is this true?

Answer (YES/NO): YES